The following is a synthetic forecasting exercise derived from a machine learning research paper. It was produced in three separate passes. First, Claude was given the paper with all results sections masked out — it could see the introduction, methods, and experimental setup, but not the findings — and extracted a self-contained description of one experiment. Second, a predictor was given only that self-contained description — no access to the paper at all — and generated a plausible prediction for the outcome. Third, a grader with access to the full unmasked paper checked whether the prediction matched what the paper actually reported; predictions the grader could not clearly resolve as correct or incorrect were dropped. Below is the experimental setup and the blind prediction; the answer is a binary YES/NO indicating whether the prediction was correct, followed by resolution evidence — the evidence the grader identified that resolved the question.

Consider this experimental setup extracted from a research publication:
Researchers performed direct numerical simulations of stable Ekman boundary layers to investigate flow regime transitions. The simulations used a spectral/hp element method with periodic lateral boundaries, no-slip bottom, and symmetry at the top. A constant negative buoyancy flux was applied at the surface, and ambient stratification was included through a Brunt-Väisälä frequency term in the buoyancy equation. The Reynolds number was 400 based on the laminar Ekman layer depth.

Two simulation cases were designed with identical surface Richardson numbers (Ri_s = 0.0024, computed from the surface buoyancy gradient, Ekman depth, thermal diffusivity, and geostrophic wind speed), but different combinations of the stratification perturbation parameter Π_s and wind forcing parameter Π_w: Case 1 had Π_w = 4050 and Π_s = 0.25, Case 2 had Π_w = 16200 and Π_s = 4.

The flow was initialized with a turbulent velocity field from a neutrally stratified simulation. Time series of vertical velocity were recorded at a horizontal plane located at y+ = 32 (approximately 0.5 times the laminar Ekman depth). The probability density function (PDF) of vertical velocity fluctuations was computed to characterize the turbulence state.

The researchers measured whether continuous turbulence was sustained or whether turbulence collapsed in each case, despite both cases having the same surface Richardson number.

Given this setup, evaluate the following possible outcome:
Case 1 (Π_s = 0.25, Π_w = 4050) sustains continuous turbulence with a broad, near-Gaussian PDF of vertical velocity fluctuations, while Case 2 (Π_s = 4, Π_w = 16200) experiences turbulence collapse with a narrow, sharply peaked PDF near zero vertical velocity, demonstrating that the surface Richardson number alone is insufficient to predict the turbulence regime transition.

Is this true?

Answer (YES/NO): NO